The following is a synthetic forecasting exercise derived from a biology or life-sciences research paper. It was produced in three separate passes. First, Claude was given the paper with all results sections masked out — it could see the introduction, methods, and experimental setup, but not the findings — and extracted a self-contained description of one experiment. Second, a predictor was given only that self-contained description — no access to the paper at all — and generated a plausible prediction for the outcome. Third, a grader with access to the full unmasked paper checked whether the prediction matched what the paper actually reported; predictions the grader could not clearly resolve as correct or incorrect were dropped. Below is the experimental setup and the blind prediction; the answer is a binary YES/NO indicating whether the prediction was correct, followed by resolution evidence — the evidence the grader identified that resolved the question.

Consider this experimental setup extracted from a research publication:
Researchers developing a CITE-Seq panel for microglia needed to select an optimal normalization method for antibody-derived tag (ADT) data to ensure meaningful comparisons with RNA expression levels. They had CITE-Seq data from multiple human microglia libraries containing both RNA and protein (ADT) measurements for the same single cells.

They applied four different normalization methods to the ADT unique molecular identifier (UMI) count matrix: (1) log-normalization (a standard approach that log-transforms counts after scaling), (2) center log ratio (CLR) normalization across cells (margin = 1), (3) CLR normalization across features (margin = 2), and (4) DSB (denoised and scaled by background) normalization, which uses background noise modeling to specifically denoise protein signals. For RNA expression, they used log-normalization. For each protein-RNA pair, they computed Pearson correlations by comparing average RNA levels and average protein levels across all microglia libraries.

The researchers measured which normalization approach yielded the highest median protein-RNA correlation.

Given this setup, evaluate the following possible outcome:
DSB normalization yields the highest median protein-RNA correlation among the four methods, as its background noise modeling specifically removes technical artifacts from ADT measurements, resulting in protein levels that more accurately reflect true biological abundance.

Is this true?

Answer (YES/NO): NO